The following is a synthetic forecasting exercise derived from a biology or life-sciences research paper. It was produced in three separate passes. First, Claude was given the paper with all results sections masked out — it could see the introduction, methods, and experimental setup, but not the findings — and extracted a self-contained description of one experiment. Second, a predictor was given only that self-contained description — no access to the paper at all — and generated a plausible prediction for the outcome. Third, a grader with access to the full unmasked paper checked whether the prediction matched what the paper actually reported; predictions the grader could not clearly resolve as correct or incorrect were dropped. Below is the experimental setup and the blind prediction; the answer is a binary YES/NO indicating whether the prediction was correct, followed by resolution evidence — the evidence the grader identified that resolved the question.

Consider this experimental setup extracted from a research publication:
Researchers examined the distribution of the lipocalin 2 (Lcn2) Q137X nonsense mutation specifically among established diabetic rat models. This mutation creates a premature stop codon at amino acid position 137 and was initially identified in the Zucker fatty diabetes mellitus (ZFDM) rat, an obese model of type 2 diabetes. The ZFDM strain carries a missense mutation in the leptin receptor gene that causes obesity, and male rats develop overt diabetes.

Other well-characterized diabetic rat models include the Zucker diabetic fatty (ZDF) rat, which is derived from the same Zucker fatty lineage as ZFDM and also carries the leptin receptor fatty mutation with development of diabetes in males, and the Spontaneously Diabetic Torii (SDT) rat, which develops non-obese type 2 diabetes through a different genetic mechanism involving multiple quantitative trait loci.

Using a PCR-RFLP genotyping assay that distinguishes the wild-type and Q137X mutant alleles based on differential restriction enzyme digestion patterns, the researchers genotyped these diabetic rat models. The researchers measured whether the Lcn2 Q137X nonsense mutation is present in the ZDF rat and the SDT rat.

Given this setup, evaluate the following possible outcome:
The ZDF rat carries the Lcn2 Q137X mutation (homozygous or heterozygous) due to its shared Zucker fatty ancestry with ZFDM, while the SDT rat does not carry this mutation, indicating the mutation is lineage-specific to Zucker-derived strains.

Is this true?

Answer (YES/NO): NO